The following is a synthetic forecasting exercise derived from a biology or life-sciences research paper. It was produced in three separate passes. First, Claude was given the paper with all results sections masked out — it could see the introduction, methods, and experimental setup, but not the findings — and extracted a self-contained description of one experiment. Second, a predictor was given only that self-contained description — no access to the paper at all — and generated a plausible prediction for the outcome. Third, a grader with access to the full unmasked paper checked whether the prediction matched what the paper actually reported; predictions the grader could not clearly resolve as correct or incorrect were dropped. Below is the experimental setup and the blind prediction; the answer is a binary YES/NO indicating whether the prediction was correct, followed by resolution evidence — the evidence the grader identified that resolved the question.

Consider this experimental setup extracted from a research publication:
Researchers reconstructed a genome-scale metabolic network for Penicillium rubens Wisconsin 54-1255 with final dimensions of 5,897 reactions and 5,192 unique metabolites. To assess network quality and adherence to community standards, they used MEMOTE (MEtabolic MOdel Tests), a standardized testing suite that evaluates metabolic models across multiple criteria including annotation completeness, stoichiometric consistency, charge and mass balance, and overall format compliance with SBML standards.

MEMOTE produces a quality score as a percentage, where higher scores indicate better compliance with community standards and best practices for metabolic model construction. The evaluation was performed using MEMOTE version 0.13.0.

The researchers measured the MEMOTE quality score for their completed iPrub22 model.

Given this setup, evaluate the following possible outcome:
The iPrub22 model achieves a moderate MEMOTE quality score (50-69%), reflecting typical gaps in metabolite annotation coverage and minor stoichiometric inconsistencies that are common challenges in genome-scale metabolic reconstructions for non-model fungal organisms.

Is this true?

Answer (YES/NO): YES